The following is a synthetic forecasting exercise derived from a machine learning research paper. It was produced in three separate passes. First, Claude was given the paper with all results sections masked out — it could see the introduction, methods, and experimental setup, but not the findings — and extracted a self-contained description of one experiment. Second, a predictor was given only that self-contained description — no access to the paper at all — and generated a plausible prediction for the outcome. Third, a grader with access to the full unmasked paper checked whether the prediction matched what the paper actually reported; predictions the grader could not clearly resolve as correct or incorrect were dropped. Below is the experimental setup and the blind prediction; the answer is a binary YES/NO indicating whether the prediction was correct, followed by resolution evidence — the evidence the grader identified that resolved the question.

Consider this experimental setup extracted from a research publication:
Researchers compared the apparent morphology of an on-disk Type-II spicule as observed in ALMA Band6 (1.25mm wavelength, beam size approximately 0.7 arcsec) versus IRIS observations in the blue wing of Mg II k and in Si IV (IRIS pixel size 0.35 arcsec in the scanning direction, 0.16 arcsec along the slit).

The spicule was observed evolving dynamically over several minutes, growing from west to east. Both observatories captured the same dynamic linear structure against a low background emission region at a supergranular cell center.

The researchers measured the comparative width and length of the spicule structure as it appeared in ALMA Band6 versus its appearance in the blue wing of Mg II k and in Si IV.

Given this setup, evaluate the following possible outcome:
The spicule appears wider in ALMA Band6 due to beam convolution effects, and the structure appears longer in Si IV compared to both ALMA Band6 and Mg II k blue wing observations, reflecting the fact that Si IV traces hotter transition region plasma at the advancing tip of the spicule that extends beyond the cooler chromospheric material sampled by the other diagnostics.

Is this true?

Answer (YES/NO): YES